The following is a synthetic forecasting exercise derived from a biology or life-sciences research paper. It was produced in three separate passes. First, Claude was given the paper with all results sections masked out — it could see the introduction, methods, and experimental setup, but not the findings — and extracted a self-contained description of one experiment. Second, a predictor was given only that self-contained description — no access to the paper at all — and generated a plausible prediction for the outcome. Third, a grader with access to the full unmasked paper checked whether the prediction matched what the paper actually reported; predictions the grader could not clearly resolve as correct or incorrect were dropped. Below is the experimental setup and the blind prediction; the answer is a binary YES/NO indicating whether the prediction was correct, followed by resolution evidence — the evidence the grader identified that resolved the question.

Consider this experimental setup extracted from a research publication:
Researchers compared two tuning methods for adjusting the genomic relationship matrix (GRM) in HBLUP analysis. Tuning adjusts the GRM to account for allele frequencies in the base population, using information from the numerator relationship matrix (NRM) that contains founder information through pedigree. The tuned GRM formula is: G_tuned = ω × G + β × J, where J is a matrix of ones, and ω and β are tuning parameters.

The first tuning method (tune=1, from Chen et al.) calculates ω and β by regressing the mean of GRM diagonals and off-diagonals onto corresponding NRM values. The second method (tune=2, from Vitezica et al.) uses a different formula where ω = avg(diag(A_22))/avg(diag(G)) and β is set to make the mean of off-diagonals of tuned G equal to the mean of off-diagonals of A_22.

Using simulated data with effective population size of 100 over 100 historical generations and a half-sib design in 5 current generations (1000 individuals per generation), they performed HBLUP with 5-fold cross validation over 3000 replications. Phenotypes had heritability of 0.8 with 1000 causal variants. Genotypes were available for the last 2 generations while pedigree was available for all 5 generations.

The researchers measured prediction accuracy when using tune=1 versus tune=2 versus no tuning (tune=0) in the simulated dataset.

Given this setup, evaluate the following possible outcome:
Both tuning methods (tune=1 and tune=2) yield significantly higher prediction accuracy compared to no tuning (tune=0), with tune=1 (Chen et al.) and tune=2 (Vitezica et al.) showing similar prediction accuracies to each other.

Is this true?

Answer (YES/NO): NO